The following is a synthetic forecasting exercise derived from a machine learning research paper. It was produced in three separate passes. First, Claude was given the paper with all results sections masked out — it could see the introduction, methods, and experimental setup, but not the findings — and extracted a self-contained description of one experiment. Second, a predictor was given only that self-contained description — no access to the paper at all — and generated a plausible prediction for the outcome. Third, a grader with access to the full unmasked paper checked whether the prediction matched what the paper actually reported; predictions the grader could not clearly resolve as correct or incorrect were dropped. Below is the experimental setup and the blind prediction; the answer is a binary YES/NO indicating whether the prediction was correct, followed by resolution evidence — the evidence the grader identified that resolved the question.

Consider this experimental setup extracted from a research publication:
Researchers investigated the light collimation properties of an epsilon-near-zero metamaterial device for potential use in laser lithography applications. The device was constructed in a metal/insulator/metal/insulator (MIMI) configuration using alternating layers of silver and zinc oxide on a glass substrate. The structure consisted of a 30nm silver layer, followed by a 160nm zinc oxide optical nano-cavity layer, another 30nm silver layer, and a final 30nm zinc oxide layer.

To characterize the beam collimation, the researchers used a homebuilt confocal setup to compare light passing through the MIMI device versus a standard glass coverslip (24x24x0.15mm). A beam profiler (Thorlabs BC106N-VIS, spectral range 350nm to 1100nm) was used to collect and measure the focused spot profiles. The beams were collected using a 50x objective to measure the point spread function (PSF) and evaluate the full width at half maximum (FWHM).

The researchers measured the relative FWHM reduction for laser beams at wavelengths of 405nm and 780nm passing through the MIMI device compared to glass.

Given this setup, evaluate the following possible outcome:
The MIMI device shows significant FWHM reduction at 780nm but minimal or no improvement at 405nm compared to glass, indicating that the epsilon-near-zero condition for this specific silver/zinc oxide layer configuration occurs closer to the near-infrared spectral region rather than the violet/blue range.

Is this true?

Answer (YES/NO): NO